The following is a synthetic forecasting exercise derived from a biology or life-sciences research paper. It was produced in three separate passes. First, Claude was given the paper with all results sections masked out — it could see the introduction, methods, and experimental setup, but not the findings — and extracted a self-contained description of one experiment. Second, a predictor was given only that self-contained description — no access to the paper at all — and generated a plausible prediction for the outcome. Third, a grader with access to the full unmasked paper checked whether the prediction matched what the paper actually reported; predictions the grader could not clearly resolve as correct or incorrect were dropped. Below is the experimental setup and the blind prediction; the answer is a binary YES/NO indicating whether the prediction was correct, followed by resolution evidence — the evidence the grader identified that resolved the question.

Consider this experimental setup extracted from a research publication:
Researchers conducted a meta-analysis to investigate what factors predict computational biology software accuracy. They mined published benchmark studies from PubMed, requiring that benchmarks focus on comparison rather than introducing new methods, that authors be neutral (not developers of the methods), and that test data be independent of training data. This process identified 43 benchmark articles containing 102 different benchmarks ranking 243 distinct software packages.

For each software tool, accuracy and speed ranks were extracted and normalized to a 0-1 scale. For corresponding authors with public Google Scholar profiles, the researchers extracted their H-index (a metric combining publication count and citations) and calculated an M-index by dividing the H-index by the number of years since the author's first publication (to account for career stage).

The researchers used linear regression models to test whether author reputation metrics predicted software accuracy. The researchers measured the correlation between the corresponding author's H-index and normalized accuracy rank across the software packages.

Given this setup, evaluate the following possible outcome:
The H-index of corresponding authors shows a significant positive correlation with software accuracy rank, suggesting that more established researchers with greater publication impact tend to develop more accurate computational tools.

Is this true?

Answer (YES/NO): NO